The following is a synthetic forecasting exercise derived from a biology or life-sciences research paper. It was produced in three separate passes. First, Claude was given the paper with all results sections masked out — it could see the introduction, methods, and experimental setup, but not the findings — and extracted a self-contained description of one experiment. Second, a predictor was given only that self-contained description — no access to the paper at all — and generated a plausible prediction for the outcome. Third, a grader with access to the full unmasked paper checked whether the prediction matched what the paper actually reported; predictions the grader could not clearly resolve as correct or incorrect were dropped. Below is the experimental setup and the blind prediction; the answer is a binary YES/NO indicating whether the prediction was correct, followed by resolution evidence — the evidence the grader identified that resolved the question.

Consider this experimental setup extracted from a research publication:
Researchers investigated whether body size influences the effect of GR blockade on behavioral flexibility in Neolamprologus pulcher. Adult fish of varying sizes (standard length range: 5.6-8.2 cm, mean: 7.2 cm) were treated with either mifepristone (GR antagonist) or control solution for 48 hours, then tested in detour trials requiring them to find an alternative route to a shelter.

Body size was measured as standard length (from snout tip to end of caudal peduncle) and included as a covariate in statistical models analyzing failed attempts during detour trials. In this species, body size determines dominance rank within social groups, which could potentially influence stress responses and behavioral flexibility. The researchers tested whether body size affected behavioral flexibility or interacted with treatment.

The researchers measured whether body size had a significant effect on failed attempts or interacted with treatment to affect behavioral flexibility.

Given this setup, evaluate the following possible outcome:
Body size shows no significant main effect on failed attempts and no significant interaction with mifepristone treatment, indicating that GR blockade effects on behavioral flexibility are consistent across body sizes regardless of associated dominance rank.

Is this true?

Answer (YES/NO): YES